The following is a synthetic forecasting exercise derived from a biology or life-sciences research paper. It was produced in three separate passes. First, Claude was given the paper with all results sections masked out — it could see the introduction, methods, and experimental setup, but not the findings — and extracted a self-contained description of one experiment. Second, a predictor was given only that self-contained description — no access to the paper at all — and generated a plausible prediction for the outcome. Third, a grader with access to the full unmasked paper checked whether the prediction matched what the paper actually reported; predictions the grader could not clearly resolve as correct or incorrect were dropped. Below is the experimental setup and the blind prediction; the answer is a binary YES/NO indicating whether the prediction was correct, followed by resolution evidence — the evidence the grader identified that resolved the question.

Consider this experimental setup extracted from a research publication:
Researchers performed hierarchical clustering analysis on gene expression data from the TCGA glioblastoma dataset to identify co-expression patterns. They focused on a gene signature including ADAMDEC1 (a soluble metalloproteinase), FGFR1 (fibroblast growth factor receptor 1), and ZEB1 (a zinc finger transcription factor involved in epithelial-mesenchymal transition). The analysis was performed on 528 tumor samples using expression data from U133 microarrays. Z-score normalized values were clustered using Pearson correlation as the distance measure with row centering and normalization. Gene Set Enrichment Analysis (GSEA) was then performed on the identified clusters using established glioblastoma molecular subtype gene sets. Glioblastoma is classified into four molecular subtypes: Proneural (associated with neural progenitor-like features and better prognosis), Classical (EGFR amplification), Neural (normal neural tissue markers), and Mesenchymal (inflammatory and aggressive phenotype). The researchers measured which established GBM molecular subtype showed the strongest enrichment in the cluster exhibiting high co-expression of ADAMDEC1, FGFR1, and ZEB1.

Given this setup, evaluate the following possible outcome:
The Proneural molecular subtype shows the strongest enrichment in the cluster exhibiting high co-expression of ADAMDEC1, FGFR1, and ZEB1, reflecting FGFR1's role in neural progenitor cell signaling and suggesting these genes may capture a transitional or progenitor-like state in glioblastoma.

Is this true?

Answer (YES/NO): NO